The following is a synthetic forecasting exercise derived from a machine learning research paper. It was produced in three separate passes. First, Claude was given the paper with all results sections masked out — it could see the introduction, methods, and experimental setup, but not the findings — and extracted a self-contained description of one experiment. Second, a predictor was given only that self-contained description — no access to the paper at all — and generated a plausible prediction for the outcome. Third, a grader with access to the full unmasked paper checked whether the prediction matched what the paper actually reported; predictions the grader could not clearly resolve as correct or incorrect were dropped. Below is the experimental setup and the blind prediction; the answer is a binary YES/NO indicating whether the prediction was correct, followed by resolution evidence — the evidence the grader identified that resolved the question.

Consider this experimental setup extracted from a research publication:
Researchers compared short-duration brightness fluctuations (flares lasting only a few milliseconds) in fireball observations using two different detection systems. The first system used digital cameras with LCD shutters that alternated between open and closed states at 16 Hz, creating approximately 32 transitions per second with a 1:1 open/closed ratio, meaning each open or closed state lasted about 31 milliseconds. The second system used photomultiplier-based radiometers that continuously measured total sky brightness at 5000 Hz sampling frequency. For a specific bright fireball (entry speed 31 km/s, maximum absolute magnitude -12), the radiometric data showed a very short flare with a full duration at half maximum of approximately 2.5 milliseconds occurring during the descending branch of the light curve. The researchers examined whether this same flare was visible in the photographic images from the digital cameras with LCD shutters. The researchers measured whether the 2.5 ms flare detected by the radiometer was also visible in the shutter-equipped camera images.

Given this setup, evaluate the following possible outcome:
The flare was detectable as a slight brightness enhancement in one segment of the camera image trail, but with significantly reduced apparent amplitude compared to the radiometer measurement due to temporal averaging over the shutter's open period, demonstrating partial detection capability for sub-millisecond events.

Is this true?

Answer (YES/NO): NO